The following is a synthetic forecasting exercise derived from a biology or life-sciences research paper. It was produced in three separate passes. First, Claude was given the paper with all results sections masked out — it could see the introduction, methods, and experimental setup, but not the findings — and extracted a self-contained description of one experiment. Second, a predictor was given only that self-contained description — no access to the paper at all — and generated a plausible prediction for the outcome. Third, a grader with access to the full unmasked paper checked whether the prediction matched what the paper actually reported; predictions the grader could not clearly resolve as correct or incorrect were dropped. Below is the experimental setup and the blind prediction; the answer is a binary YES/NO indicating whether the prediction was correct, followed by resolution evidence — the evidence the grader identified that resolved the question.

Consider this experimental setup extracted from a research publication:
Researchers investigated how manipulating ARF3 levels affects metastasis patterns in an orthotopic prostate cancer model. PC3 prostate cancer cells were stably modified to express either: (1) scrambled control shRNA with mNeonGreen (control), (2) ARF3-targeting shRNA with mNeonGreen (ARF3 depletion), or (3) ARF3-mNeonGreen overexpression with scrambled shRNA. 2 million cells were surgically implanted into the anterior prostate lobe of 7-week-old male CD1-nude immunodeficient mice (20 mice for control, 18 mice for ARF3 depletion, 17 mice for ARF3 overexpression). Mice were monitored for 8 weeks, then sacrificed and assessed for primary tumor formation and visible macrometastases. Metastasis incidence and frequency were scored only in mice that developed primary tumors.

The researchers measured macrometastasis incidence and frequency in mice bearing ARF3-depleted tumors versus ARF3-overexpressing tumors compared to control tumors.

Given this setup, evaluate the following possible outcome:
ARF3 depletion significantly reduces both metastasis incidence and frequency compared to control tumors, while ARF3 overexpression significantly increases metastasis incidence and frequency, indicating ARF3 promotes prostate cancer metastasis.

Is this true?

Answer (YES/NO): NO